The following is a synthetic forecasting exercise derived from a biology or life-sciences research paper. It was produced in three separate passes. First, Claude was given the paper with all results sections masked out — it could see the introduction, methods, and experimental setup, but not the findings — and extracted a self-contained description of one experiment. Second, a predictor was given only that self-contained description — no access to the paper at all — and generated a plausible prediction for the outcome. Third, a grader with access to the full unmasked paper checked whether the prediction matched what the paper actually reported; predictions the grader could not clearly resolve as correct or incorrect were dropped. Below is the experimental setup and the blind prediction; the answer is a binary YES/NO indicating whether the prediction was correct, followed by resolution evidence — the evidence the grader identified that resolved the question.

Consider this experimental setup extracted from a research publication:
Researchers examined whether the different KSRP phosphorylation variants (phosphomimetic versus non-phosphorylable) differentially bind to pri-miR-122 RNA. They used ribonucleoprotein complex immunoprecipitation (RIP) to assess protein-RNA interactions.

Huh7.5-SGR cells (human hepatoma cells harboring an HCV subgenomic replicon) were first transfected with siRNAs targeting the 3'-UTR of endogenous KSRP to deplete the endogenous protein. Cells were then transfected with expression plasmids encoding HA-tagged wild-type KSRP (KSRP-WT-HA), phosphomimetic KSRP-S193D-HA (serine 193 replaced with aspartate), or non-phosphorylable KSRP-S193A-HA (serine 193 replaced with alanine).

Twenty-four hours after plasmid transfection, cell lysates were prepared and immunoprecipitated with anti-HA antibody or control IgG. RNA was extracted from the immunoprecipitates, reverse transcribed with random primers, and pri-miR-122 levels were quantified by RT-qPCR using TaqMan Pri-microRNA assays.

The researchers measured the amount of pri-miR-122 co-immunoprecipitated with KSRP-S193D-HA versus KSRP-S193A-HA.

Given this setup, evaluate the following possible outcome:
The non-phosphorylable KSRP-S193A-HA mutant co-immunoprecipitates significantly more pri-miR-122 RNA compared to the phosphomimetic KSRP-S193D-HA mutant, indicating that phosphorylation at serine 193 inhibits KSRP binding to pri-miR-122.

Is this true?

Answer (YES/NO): NO